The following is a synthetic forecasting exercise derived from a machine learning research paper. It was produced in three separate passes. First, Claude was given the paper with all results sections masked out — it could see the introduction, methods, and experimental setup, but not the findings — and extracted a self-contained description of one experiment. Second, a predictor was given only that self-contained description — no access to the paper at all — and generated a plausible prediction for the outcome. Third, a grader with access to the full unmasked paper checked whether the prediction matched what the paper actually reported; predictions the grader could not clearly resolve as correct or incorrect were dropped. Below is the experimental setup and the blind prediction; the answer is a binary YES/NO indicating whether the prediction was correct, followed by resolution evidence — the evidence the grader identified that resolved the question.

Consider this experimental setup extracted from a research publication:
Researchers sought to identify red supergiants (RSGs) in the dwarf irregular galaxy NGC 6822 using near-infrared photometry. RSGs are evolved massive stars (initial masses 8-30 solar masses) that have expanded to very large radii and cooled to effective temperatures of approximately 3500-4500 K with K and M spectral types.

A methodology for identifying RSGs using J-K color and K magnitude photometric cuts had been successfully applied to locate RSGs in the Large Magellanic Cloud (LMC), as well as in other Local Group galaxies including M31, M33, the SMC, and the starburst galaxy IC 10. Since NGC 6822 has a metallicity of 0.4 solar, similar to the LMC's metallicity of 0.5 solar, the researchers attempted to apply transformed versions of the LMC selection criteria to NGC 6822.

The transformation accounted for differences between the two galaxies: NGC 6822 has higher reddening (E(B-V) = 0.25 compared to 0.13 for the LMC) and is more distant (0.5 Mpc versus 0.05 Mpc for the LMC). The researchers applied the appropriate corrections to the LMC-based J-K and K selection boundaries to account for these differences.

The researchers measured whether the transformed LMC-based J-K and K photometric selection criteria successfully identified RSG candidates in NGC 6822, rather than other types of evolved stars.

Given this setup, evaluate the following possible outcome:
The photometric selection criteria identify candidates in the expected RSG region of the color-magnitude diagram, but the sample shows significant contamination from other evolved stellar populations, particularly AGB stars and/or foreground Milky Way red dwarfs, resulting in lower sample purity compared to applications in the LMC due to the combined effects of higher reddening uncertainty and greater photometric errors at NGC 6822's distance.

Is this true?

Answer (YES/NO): NO